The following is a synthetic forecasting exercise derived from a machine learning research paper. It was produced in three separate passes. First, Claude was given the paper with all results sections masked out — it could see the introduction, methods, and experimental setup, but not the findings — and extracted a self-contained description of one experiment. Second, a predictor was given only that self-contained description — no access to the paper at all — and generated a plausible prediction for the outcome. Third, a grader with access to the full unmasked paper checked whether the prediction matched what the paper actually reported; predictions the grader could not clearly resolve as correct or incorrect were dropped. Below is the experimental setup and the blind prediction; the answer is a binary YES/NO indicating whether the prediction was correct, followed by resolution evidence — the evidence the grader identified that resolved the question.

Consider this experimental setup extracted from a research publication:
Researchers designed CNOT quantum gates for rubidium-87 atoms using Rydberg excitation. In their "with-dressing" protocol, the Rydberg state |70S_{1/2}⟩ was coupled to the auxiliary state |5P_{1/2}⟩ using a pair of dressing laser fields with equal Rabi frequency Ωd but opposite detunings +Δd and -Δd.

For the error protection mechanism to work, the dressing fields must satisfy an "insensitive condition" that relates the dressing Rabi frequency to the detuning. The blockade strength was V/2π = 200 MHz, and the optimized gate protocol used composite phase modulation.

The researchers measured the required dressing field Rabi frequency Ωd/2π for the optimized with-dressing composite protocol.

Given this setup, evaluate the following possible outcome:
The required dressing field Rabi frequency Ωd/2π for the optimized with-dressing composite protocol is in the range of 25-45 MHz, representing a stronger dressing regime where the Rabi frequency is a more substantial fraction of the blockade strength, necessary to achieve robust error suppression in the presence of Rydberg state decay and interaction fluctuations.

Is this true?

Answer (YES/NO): NO